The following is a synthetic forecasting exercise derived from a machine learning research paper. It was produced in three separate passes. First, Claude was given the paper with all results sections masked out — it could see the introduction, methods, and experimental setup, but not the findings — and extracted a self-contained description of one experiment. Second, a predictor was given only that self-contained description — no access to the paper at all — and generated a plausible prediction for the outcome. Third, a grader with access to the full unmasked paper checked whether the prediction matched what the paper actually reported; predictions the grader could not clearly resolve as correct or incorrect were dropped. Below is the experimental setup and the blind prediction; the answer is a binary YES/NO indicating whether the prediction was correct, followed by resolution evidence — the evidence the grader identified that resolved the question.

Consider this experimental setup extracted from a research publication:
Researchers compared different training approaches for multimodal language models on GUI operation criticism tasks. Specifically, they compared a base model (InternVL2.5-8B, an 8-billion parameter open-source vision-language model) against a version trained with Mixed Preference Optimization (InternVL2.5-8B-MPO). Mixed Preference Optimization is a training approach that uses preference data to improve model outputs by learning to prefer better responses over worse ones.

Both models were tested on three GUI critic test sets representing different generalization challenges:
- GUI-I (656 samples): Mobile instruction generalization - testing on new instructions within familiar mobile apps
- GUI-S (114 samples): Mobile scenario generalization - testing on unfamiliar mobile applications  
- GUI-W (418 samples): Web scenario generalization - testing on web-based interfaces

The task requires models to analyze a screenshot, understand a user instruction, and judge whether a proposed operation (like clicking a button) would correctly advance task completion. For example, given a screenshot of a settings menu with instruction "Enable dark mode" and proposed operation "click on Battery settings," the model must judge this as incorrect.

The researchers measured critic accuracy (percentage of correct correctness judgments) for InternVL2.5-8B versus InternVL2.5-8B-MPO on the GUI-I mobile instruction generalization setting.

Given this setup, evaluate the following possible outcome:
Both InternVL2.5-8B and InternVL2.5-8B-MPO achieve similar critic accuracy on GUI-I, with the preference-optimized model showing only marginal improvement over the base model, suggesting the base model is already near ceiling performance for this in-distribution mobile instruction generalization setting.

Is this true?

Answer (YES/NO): NO